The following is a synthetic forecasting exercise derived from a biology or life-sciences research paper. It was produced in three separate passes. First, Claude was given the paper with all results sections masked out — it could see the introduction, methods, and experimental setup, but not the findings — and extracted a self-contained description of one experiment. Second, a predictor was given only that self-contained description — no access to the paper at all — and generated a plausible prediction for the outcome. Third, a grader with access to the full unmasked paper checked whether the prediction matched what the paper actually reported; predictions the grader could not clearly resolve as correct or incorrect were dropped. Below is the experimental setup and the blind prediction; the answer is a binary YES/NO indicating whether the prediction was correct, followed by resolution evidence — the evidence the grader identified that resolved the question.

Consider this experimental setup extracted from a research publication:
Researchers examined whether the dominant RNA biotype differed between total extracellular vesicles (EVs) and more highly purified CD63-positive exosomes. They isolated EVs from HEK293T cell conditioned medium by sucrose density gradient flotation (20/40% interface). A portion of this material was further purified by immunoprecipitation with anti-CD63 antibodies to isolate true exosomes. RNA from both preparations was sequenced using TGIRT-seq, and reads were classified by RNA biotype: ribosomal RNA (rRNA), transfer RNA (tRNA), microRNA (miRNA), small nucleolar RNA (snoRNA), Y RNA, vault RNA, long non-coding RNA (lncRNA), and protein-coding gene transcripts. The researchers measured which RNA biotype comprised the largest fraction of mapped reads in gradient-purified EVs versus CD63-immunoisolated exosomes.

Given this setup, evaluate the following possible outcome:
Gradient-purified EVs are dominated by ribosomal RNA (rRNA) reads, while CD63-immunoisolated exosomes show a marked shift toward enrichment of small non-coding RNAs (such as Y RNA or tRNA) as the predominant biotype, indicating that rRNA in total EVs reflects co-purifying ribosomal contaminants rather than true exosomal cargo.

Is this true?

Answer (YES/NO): NO